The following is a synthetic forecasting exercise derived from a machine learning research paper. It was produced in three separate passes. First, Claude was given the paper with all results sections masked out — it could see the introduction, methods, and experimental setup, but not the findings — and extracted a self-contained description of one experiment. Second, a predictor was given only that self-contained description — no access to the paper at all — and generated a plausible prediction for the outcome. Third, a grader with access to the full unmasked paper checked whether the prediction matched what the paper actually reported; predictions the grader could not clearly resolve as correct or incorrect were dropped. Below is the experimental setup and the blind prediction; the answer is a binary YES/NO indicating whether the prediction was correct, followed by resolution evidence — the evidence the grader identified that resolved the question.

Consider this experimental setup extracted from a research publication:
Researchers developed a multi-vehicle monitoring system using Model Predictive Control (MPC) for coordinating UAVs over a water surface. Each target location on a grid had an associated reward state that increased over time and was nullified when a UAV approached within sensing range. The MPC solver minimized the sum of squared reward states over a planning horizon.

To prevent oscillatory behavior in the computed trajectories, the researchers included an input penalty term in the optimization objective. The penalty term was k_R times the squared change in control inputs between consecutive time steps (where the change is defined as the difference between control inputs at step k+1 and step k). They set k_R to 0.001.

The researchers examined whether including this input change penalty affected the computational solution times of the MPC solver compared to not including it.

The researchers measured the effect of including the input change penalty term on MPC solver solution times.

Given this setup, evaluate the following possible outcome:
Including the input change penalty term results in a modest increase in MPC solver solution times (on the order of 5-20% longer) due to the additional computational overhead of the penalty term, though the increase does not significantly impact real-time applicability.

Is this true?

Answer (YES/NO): NO